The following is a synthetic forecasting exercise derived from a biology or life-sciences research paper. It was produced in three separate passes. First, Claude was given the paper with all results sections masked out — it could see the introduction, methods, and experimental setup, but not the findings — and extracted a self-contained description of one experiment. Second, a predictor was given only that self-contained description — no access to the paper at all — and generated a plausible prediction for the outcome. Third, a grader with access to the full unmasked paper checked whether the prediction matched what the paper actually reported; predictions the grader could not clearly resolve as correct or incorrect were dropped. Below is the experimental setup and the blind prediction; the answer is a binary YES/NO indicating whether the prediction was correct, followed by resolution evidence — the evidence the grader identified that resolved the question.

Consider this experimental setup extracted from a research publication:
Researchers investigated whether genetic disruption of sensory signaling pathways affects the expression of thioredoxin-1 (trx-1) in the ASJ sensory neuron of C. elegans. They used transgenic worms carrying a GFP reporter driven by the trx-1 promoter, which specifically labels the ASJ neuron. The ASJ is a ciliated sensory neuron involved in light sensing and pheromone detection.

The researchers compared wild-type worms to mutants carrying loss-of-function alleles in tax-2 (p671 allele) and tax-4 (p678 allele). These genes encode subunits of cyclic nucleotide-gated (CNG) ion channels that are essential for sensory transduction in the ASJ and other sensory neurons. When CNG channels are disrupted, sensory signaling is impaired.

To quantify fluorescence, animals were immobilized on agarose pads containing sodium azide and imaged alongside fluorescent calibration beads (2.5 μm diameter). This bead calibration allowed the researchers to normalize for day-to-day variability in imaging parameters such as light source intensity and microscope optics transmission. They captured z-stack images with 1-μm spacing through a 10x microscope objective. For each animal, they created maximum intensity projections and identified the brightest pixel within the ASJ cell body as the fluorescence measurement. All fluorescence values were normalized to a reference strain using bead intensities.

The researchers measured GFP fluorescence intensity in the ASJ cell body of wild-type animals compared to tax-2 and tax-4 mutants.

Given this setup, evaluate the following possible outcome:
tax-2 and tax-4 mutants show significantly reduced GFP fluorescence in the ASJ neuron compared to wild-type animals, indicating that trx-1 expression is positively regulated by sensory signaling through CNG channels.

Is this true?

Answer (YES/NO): NO